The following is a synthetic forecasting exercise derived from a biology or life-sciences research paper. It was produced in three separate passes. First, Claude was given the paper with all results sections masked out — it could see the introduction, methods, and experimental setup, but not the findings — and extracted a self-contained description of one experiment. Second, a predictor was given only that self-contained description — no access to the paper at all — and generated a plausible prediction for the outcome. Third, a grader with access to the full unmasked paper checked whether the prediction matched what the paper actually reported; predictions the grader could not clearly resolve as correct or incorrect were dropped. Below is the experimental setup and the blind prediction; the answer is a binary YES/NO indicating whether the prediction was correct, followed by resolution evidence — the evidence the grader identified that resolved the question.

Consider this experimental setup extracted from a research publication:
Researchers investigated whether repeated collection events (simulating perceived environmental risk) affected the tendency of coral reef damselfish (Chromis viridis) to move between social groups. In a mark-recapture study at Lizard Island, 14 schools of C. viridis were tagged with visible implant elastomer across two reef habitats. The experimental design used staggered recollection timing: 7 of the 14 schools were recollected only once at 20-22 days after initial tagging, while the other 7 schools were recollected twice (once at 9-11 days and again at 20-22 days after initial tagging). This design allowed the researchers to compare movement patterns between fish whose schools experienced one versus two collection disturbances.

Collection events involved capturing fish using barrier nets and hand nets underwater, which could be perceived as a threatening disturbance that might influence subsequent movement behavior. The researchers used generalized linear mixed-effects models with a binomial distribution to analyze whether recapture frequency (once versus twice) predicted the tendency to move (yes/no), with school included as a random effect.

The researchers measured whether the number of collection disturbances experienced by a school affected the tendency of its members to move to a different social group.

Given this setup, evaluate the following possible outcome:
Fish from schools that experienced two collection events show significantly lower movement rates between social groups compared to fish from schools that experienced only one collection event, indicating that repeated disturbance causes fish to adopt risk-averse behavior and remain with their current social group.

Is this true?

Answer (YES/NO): NO